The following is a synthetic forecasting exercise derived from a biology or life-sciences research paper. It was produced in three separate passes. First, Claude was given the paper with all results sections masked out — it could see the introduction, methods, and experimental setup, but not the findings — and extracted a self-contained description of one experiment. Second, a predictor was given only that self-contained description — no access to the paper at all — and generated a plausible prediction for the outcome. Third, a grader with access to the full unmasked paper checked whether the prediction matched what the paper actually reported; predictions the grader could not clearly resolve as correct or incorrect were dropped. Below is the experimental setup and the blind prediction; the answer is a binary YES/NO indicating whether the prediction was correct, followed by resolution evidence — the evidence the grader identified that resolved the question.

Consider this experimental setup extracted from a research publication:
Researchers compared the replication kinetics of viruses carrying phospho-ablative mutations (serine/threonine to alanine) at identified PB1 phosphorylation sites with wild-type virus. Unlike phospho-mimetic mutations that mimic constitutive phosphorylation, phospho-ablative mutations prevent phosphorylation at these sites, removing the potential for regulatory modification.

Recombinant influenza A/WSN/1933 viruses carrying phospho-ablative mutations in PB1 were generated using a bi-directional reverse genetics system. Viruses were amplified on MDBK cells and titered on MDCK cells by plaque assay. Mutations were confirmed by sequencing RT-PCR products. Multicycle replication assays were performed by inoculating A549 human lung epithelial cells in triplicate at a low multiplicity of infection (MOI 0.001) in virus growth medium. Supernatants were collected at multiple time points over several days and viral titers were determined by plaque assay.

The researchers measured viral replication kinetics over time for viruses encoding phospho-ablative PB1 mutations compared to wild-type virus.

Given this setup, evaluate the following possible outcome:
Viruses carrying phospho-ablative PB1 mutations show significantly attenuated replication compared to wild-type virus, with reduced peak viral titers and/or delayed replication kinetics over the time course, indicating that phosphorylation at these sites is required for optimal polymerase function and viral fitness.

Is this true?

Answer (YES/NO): NO